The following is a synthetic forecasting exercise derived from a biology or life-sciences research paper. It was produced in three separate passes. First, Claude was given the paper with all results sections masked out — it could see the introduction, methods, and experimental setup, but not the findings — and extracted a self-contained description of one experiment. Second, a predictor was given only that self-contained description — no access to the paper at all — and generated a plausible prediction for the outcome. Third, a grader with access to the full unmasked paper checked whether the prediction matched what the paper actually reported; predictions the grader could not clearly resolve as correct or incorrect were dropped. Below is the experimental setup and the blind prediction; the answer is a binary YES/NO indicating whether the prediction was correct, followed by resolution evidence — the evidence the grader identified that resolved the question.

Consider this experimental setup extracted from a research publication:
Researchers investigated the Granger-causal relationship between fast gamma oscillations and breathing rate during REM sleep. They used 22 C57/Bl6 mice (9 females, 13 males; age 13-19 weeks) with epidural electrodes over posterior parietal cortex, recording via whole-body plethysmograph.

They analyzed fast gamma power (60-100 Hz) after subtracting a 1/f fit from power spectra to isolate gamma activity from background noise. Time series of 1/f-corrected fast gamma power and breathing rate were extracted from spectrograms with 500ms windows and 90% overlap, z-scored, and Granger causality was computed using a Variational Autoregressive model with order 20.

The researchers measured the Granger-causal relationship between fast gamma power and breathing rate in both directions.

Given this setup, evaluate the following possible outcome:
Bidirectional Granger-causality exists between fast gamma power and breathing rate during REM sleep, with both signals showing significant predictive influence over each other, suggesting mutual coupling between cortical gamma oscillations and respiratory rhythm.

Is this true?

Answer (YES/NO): NO